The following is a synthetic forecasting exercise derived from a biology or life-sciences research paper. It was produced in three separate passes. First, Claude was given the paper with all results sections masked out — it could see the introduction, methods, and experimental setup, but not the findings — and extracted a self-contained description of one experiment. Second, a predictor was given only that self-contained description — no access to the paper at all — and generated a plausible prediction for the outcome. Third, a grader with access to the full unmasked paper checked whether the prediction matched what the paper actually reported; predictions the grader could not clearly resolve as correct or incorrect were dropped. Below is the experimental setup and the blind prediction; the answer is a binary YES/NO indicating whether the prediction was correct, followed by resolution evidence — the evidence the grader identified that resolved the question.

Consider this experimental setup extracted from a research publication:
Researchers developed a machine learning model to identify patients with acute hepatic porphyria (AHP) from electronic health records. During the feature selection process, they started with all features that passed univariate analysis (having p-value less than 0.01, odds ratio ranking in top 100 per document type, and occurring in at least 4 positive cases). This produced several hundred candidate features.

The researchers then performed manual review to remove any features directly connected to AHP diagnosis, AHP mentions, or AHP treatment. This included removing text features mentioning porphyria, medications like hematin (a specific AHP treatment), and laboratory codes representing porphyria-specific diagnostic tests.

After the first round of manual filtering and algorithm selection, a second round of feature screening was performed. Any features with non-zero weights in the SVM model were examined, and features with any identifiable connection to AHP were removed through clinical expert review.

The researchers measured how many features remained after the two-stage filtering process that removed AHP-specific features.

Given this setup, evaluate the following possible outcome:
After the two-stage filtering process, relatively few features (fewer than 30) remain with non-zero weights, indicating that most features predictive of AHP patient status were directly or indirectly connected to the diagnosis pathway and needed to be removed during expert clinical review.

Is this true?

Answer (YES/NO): NO